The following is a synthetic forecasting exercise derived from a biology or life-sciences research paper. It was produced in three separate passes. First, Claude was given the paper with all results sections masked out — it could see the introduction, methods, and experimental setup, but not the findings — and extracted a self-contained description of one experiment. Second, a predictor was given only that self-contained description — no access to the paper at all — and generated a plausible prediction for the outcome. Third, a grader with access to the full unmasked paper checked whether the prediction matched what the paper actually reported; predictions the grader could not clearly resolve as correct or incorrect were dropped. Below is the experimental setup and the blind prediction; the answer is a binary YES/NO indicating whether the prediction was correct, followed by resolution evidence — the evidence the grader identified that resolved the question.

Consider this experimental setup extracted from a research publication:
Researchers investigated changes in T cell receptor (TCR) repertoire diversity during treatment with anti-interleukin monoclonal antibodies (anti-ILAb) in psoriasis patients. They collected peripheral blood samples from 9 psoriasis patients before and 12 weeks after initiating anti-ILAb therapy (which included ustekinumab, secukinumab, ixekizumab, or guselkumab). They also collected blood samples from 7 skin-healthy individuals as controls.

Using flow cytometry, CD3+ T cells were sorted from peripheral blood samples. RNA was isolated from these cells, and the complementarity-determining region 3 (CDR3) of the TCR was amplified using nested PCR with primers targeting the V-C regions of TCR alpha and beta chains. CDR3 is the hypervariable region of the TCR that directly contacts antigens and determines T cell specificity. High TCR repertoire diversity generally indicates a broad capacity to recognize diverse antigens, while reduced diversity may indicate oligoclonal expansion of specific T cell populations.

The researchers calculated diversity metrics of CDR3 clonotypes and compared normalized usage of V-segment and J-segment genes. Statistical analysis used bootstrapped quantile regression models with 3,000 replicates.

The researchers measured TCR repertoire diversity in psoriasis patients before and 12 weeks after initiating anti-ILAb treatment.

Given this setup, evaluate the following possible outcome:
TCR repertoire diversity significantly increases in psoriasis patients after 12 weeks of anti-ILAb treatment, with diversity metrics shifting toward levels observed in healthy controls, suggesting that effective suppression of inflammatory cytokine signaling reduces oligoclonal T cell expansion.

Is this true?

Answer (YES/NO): NO